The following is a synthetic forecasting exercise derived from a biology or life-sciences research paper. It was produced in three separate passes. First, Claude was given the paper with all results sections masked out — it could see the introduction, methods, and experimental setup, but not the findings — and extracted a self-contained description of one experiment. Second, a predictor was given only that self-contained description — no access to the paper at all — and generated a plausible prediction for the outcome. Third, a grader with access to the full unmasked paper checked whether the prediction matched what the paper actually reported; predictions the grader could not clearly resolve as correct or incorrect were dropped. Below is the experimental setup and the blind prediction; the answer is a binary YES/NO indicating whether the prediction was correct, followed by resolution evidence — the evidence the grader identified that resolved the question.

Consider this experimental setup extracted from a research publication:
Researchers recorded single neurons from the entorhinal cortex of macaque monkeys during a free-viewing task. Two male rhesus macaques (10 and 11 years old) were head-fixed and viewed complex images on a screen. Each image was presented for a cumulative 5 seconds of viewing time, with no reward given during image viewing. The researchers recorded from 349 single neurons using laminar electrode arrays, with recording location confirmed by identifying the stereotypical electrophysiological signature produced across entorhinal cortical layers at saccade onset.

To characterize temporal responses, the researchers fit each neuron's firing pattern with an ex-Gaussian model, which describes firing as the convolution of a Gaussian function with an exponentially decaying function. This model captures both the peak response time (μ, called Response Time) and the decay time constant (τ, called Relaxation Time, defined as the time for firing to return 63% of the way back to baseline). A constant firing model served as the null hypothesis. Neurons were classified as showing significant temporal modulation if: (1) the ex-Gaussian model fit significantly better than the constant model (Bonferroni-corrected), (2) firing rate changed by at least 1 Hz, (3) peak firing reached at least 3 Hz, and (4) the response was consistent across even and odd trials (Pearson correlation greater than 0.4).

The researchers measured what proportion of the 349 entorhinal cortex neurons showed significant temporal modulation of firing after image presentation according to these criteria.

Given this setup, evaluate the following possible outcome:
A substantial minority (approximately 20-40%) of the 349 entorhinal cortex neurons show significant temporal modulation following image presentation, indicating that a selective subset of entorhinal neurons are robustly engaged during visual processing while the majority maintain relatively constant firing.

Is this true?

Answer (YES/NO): YES